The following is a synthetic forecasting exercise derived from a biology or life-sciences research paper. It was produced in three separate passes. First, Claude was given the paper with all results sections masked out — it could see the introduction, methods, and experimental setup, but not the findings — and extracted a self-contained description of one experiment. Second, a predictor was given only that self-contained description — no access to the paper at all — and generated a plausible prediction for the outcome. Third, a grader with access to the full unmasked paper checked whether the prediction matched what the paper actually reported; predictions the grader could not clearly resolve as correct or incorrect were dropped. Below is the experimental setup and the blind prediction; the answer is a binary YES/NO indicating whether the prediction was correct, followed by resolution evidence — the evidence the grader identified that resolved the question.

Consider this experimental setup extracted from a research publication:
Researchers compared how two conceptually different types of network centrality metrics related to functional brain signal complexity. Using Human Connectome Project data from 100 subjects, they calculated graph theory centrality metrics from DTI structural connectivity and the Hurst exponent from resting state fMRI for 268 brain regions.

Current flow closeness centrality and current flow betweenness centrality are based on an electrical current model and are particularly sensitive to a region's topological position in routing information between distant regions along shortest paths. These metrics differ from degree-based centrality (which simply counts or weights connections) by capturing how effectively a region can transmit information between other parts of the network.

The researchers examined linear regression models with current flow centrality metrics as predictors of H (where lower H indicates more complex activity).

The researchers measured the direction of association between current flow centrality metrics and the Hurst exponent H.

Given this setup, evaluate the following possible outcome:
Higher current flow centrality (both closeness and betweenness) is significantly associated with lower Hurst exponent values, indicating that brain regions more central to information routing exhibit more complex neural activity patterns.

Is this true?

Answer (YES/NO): NO